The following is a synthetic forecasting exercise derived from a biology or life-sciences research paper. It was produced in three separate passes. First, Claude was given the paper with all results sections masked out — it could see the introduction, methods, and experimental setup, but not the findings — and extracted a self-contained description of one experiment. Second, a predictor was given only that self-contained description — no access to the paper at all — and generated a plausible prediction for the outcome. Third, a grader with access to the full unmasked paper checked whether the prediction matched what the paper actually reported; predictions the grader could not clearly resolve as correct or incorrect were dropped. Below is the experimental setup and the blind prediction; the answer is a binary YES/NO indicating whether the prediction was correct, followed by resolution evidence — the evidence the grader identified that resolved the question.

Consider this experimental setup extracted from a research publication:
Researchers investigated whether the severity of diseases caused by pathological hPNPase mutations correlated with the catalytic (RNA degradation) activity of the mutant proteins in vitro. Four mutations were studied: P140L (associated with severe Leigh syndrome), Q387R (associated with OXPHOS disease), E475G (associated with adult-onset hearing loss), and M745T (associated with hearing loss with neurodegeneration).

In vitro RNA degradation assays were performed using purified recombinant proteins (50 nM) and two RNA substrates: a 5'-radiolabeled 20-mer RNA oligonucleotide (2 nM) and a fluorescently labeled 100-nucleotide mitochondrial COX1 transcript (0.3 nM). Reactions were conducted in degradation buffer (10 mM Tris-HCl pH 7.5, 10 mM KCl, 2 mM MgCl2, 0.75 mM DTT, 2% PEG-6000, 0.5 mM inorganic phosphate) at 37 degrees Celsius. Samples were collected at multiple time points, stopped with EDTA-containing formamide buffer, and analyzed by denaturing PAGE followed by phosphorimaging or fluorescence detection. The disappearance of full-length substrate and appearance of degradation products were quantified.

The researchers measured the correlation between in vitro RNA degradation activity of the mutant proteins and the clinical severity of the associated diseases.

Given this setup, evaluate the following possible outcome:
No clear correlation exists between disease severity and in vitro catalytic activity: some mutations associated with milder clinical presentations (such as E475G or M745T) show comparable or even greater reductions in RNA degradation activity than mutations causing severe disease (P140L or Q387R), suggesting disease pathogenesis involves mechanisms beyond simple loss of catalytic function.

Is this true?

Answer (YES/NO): YES